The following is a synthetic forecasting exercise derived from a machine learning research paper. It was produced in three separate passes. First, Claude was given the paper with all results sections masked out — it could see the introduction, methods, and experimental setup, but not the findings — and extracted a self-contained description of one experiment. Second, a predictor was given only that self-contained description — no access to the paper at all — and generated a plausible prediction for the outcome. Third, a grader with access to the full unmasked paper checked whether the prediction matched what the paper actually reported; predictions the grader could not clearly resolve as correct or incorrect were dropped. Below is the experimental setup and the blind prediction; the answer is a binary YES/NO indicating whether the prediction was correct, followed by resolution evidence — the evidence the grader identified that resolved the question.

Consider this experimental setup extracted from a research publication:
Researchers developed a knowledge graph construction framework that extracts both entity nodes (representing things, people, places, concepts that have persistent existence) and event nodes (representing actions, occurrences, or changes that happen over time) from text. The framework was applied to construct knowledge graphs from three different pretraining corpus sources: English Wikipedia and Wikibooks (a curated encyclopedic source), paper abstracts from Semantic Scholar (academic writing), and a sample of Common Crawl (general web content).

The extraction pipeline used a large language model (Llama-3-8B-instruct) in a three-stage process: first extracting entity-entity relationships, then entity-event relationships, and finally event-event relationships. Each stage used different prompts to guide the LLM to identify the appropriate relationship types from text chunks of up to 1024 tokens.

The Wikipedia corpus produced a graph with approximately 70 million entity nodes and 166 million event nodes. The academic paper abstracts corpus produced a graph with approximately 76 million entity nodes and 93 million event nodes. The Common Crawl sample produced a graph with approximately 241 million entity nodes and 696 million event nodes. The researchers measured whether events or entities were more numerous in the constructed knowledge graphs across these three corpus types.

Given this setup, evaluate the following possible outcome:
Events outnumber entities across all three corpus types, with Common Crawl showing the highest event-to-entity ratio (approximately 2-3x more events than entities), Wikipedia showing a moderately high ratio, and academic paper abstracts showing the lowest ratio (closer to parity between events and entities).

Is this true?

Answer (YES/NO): YES